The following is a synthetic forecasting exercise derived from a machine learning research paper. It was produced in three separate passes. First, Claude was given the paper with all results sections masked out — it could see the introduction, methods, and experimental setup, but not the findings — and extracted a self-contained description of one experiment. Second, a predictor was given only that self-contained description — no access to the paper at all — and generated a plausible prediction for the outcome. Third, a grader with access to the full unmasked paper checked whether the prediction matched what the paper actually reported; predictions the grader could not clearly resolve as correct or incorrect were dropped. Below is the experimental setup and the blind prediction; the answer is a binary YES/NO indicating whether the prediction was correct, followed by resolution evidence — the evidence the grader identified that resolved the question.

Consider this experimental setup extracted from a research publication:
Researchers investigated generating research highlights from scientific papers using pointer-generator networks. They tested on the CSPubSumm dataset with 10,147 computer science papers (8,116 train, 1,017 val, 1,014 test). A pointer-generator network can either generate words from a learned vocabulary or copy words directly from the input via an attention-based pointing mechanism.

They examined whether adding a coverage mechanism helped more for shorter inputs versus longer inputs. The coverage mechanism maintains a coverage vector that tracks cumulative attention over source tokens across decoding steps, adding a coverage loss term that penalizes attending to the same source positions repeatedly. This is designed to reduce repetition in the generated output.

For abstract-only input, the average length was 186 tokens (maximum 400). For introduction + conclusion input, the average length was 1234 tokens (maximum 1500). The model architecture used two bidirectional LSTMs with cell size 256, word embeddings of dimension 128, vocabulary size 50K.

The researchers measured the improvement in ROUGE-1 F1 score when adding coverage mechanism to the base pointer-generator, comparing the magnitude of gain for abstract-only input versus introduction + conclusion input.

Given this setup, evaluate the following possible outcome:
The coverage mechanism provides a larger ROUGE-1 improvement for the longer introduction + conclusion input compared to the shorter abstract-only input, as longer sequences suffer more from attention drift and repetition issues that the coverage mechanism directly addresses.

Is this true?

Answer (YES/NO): YES